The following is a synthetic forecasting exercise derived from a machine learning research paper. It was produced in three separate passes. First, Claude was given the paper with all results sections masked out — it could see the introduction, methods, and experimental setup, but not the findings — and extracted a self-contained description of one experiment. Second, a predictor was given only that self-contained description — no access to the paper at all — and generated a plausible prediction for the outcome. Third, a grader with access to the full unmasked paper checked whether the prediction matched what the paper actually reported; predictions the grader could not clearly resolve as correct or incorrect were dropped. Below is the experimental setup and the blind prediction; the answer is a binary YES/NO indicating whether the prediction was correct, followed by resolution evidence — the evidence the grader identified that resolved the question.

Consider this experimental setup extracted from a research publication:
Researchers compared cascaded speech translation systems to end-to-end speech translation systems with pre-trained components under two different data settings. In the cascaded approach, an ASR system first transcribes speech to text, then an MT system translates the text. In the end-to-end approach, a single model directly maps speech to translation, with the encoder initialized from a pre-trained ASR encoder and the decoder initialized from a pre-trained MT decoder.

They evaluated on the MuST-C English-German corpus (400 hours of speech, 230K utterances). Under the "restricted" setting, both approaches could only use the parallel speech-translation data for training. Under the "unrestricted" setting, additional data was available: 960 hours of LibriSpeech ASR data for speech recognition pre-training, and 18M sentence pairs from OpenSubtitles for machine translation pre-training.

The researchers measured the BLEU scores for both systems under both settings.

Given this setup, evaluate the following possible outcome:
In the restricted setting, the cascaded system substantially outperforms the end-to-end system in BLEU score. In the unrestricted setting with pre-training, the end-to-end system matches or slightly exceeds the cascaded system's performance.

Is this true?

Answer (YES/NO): NO